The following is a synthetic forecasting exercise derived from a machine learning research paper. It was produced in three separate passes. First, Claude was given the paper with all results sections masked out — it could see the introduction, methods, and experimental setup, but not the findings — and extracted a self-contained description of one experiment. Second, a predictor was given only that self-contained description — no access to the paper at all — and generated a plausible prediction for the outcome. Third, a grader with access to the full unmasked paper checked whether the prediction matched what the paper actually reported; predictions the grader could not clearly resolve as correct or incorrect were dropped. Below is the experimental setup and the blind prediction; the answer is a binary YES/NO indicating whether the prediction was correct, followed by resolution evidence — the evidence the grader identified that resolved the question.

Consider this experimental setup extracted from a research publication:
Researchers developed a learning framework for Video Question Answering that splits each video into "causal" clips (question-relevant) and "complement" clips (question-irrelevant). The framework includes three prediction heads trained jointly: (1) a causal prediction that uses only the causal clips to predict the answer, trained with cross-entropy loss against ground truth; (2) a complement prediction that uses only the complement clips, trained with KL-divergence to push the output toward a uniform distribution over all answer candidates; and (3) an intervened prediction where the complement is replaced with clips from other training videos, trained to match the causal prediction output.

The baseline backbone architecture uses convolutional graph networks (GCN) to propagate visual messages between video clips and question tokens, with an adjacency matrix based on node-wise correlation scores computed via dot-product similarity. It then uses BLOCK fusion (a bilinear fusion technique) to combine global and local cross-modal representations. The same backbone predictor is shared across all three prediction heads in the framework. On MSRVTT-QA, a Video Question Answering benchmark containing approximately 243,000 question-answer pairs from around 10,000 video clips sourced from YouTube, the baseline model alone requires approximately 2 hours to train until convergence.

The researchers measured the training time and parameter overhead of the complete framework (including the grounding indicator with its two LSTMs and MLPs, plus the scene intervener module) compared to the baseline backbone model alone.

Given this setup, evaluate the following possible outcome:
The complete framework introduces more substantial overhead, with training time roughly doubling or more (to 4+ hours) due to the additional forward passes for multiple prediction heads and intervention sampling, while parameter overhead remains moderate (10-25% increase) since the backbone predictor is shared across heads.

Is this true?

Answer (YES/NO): NO